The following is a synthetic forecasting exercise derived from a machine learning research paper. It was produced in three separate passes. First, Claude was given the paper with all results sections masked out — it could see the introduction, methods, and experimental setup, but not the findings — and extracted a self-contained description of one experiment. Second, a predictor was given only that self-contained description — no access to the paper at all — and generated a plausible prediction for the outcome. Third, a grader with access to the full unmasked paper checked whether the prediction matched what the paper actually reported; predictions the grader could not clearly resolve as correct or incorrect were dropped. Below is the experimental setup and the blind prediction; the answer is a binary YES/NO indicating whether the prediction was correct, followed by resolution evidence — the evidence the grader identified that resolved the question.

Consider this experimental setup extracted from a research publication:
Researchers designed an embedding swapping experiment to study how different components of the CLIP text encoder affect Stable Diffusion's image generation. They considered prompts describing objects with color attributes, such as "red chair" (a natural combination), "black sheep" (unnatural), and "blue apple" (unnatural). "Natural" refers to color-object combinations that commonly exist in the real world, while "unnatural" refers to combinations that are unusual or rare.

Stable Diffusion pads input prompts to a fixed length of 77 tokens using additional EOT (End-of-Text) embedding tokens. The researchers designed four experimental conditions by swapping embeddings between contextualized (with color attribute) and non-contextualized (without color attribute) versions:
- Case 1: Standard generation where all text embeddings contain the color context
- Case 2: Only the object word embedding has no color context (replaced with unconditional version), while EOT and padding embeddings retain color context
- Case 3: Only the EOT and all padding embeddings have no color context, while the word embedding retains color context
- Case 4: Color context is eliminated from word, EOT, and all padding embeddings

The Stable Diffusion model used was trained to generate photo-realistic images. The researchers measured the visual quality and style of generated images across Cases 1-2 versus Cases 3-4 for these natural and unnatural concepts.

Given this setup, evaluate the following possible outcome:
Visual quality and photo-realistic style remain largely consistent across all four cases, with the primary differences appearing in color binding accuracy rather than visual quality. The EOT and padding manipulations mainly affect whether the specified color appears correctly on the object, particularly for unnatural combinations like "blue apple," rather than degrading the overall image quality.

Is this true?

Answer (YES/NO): NO